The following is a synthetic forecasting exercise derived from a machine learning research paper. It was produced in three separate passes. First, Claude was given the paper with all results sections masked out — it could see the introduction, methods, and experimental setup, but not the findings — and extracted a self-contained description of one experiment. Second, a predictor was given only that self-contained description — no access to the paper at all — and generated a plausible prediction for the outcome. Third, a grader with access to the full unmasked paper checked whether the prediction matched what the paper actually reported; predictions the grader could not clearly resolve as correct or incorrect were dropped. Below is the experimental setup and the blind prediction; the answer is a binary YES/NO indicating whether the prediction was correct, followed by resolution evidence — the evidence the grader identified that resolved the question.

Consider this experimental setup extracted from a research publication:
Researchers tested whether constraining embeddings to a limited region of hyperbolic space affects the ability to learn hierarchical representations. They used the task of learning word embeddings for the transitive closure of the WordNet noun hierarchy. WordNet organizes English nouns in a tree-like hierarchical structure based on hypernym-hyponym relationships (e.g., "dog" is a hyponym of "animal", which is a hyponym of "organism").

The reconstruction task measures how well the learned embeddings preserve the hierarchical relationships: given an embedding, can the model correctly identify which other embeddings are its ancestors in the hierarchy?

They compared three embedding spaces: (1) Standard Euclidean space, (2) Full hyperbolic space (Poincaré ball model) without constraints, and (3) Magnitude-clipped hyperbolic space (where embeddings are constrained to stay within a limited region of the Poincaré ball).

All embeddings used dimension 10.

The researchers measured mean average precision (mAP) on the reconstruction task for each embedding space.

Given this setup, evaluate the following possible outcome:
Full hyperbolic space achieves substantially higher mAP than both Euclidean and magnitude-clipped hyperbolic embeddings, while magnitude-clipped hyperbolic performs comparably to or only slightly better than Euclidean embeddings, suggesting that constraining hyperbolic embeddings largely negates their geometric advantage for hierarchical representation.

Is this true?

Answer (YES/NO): NO